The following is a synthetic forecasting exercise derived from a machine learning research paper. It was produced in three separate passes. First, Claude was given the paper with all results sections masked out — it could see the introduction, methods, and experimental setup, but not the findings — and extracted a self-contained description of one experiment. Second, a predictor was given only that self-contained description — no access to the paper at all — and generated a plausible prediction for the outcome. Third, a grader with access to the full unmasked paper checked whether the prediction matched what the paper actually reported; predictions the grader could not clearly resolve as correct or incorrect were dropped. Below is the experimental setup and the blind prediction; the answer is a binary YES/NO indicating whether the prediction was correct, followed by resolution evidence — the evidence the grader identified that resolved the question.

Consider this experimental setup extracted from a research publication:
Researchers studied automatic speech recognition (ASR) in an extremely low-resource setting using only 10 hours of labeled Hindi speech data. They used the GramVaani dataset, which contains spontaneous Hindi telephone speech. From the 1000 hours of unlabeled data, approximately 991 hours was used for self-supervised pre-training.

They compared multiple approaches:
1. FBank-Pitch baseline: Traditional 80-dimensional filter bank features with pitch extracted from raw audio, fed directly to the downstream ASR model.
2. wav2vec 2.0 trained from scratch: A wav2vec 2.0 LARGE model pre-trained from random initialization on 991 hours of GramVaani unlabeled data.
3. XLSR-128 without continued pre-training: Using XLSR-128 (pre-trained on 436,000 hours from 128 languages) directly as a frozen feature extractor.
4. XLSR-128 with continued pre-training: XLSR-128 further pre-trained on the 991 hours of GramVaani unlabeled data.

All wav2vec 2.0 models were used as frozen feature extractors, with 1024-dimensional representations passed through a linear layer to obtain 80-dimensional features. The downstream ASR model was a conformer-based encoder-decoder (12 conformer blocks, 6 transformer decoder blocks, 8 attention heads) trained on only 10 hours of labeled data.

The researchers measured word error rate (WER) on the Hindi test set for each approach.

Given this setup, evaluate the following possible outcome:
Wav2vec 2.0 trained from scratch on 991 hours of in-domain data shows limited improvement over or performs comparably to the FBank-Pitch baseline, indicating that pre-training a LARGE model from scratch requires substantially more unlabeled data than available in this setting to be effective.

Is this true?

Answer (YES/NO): NO